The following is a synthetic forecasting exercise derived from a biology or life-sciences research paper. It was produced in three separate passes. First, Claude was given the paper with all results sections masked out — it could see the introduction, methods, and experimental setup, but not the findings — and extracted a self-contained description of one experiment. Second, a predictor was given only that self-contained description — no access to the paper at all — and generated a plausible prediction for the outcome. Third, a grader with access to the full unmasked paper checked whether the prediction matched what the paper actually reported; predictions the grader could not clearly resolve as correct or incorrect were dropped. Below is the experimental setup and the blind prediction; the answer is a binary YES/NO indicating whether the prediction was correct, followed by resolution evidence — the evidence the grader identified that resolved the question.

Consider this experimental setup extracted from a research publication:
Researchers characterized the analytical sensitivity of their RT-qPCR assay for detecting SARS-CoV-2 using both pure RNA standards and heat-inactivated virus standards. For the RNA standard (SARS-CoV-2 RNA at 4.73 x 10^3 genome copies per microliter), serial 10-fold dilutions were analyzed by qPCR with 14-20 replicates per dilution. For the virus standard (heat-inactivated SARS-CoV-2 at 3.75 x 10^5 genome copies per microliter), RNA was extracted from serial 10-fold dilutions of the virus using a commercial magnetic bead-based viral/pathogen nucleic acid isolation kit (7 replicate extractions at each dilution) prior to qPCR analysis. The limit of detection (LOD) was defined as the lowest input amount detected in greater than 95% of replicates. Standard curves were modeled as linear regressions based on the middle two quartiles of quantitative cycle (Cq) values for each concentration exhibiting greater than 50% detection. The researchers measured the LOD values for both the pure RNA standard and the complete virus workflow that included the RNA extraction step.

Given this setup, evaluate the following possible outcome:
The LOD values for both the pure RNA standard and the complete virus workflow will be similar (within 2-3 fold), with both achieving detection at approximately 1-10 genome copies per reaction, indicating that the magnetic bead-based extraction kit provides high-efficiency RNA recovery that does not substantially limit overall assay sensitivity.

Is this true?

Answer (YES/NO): NO